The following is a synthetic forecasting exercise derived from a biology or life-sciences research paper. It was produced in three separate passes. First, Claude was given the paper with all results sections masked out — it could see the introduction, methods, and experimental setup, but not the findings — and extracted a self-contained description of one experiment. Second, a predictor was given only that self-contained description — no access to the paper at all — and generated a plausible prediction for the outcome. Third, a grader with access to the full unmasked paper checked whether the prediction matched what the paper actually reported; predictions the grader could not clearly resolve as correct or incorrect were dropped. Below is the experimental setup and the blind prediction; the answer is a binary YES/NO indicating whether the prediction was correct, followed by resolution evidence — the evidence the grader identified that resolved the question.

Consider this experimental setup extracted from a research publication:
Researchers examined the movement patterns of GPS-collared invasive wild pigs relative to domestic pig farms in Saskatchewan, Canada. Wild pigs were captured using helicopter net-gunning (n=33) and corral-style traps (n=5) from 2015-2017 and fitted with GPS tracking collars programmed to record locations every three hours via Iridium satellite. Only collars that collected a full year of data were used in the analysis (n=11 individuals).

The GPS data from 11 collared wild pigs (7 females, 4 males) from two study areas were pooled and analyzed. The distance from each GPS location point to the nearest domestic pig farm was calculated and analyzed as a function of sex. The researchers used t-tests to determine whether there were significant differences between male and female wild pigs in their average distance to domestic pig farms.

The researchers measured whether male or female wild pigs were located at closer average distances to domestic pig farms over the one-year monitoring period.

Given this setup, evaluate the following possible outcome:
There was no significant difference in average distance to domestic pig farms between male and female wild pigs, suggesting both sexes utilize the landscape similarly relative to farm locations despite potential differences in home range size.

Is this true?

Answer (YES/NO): NO